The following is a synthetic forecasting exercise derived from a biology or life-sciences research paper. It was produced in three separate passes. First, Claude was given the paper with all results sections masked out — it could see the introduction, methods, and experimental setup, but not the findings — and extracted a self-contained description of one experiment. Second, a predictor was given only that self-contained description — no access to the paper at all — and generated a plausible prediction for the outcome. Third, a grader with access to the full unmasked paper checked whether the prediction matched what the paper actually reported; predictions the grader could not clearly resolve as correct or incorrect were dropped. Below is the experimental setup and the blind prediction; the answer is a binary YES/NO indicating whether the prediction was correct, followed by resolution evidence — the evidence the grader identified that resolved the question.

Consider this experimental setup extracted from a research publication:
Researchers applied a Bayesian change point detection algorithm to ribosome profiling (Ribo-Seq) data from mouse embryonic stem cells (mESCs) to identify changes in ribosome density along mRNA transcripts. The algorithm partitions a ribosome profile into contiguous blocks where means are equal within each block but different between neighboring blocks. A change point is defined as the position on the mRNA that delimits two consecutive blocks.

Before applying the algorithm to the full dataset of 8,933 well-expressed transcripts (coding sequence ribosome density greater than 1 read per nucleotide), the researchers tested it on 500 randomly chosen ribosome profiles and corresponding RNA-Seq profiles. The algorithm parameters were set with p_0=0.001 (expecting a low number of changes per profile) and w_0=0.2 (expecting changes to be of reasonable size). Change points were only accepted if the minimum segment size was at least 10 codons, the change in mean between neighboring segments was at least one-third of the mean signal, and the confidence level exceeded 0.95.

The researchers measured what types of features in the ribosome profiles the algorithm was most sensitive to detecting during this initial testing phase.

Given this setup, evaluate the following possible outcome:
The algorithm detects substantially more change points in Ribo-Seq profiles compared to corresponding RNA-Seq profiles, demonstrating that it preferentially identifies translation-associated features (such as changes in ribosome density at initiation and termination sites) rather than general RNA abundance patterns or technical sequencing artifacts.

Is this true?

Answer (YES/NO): NO